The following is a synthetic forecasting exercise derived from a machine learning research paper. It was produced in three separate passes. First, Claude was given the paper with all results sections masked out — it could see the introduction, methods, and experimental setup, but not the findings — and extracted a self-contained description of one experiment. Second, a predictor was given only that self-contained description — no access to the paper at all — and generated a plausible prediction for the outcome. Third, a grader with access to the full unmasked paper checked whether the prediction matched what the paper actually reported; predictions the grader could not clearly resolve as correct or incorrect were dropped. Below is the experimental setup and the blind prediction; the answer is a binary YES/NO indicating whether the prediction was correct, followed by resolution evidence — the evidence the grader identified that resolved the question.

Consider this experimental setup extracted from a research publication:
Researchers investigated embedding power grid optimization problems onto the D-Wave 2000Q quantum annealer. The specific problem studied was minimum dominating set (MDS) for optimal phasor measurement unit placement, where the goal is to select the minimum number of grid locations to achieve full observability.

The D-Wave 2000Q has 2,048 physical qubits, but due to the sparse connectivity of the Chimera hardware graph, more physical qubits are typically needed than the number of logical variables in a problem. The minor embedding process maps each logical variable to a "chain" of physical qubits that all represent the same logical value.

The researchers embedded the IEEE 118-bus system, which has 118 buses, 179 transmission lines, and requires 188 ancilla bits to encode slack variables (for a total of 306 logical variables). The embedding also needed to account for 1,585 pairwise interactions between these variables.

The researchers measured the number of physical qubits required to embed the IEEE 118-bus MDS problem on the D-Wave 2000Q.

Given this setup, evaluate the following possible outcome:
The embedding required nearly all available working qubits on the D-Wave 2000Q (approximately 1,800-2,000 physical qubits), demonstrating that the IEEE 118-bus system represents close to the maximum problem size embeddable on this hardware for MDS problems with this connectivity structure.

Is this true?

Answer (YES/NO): NO